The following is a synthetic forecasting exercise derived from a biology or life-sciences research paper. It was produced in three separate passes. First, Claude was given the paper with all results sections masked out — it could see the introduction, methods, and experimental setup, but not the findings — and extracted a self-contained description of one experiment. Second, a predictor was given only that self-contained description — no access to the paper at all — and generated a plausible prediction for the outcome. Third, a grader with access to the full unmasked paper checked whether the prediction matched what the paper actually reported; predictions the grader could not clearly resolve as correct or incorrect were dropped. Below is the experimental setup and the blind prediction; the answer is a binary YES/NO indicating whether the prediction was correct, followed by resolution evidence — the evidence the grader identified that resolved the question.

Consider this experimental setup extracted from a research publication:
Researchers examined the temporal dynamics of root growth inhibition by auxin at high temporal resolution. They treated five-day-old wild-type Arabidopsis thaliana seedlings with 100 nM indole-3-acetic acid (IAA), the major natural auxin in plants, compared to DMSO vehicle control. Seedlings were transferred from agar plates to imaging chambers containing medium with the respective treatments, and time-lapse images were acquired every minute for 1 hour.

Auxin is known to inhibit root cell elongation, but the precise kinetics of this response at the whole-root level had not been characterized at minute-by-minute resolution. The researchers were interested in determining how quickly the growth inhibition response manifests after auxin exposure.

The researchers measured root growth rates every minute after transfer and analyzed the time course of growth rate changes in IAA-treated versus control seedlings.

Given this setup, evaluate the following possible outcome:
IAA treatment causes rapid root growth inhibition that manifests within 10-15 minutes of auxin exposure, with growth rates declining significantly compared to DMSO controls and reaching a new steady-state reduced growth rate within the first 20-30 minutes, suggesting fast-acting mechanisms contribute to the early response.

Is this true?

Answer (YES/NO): NO